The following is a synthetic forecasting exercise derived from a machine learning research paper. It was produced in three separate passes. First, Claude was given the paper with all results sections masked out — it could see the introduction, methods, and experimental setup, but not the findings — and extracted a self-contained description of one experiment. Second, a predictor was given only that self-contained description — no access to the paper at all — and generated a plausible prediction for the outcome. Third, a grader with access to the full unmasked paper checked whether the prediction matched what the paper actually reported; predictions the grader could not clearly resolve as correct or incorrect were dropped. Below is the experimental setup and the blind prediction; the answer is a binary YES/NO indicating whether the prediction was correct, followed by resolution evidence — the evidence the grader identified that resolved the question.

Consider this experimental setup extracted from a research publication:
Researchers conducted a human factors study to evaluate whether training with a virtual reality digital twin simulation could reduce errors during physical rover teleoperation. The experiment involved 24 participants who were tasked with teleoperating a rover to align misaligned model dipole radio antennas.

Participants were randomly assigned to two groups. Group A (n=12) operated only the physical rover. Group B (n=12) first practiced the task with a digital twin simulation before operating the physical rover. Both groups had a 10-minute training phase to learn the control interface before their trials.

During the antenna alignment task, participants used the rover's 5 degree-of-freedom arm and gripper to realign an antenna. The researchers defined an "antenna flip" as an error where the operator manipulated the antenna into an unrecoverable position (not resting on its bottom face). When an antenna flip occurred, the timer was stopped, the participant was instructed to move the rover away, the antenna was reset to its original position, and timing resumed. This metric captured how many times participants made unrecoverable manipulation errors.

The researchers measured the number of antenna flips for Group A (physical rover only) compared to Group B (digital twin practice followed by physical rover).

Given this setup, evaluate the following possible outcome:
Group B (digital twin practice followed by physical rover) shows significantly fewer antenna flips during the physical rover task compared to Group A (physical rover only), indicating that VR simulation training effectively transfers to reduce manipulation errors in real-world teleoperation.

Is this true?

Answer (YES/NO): YES